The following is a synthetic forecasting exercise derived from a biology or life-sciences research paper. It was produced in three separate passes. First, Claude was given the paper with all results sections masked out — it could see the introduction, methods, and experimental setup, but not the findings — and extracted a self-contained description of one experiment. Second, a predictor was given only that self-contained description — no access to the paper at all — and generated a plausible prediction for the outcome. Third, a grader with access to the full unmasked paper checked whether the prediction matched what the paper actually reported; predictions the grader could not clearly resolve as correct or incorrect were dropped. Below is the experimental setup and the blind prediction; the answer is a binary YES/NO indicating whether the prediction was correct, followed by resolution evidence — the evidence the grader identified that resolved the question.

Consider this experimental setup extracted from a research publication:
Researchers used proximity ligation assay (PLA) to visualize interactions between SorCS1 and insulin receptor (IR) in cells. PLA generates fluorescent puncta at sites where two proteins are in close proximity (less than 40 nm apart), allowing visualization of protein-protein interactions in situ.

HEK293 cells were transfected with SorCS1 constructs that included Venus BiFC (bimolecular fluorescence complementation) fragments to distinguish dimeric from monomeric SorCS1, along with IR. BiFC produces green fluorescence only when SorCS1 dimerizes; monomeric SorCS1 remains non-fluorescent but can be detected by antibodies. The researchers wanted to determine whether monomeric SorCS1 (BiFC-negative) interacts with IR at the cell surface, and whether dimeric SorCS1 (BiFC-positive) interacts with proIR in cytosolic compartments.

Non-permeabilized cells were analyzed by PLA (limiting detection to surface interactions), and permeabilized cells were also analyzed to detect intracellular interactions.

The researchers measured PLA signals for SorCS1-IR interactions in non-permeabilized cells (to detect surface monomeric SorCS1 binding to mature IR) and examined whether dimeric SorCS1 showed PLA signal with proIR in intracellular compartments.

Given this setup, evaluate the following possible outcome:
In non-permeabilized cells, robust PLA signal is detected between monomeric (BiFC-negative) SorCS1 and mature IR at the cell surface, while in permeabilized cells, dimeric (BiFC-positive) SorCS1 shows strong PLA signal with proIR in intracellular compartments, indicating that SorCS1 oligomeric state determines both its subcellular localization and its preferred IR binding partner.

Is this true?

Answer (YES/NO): YES